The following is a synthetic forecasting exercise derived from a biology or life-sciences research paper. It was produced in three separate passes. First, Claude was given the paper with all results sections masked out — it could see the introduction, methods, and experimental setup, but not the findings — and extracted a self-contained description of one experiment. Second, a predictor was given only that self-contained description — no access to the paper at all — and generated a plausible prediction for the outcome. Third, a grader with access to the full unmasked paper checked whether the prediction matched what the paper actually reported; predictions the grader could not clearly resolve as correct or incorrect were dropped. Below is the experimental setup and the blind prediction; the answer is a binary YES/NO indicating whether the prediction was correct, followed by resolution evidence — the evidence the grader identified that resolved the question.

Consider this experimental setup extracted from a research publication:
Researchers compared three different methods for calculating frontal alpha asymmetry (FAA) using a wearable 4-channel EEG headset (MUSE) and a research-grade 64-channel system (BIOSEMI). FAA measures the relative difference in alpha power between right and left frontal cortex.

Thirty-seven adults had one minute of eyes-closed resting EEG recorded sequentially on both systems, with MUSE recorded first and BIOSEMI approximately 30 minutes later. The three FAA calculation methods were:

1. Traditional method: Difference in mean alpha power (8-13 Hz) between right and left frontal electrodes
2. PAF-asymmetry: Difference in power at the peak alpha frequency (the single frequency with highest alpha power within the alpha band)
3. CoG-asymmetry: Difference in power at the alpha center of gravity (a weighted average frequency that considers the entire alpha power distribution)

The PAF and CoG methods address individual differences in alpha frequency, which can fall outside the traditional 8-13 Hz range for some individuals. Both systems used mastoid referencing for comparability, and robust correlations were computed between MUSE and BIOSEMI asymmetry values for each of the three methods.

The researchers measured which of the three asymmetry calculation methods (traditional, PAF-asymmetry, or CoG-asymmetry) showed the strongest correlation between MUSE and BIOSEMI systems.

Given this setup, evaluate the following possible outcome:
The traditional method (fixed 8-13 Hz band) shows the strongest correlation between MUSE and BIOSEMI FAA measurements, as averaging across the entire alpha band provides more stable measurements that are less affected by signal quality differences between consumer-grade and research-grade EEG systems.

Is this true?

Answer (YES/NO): YES